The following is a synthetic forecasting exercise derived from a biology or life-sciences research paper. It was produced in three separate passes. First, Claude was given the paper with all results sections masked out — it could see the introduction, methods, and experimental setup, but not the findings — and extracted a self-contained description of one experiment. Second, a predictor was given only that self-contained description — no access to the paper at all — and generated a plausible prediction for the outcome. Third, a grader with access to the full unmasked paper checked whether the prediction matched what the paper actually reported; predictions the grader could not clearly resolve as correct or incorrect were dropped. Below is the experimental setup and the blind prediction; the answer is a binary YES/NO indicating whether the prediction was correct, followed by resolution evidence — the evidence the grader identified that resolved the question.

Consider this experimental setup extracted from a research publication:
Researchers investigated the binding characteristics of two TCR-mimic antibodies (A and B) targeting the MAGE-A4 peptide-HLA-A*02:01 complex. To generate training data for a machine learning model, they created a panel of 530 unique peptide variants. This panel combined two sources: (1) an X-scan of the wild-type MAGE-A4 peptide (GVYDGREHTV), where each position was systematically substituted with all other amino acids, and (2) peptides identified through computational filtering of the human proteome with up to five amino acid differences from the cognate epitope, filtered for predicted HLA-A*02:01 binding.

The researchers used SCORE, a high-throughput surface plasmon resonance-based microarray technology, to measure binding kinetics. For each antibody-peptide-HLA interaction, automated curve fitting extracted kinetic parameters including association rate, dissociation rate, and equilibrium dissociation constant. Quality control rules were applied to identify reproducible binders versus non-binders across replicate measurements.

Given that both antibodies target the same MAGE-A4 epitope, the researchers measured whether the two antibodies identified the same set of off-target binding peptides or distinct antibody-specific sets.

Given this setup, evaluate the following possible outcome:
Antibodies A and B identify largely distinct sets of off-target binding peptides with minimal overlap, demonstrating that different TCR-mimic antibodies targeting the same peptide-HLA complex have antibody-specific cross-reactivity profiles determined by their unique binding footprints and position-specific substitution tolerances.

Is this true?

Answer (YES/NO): NO